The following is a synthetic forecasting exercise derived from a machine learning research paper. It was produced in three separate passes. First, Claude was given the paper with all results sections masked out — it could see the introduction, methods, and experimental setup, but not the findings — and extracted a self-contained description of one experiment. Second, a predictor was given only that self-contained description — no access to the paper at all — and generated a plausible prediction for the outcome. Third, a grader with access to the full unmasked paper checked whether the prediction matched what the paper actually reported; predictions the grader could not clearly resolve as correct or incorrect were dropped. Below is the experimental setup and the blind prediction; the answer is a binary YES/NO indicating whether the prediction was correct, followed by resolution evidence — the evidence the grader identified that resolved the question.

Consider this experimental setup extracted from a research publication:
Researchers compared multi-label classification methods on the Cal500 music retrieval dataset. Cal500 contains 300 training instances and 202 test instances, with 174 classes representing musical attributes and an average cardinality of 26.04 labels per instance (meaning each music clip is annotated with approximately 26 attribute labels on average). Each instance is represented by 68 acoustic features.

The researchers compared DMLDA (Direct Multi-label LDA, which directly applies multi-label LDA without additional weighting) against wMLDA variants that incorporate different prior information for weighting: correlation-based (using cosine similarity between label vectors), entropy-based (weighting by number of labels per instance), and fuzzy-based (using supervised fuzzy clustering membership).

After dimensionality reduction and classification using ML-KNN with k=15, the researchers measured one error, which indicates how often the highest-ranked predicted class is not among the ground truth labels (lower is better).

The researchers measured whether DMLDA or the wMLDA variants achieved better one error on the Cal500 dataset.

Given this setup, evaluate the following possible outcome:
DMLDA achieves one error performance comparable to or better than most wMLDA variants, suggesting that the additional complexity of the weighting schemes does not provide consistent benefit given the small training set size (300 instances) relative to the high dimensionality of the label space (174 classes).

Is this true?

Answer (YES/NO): YES